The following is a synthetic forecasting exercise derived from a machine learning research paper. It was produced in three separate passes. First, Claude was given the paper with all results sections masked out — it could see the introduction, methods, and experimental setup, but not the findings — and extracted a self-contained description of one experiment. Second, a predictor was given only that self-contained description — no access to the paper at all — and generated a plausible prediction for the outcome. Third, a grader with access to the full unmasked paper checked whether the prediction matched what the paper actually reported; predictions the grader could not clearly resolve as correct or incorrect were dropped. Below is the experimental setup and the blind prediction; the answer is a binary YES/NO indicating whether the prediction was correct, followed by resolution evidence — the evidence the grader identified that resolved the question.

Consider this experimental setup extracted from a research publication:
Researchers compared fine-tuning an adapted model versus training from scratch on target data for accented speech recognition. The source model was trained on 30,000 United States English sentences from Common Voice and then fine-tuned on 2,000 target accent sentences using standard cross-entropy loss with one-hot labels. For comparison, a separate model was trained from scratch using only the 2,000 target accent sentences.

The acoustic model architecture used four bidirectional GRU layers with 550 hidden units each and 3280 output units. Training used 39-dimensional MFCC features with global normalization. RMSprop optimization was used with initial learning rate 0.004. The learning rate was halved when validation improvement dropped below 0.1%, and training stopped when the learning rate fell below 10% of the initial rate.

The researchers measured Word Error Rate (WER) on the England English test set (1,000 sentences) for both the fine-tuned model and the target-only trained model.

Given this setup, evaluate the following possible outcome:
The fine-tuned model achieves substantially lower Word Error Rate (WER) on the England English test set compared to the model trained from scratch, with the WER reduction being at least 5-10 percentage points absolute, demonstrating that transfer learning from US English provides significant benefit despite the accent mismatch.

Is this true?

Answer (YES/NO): YES